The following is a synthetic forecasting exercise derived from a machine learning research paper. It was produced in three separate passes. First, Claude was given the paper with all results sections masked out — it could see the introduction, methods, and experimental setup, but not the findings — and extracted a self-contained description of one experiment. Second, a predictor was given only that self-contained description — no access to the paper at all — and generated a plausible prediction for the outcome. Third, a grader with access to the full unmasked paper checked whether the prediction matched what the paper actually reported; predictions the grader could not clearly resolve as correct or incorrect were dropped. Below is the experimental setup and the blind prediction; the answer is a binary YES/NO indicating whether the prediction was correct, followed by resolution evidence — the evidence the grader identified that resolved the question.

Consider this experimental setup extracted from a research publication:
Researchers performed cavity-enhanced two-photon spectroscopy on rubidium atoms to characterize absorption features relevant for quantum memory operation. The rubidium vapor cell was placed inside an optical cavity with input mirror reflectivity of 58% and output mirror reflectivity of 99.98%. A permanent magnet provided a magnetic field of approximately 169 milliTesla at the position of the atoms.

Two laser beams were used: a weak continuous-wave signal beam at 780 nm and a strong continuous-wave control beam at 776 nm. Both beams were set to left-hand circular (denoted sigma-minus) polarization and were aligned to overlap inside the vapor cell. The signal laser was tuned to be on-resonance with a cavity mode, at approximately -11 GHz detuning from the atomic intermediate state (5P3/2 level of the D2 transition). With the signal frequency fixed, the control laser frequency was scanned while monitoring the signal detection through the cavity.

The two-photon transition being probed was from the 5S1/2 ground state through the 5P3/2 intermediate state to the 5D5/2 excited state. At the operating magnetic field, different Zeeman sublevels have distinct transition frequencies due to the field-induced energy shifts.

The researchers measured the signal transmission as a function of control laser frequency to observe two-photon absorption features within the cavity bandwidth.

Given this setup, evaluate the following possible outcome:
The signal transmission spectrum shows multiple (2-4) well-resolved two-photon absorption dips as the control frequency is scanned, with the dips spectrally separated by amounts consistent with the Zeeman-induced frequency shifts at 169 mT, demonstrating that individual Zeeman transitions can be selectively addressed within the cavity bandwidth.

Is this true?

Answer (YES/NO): YES